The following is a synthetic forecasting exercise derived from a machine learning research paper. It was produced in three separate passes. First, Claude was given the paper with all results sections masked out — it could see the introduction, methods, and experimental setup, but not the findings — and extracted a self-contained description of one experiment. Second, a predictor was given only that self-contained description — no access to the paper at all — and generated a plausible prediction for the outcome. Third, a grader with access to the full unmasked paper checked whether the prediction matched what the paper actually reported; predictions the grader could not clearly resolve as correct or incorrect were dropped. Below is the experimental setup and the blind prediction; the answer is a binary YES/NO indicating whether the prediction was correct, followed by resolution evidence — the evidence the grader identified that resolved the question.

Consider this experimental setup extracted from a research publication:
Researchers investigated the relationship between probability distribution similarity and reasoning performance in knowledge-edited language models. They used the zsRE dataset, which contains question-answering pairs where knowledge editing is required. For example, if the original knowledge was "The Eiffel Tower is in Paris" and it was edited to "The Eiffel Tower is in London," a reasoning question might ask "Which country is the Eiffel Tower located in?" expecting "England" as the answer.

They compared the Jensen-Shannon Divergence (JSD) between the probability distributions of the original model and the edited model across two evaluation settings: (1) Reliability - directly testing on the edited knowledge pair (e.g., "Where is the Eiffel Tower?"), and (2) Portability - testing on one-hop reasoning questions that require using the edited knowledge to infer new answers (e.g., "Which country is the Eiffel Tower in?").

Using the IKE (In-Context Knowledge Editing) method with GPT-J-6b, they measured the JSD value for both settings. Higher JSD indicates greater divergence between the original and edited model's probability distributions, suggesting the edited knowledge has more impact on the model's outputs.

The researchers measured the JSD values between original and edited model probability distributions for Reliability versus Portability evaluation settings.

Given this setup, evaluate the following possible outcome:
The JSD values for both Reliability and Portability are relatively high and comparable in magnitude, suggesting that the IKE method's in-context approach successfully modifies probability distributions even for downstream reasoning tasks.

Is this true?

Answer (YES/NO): NO